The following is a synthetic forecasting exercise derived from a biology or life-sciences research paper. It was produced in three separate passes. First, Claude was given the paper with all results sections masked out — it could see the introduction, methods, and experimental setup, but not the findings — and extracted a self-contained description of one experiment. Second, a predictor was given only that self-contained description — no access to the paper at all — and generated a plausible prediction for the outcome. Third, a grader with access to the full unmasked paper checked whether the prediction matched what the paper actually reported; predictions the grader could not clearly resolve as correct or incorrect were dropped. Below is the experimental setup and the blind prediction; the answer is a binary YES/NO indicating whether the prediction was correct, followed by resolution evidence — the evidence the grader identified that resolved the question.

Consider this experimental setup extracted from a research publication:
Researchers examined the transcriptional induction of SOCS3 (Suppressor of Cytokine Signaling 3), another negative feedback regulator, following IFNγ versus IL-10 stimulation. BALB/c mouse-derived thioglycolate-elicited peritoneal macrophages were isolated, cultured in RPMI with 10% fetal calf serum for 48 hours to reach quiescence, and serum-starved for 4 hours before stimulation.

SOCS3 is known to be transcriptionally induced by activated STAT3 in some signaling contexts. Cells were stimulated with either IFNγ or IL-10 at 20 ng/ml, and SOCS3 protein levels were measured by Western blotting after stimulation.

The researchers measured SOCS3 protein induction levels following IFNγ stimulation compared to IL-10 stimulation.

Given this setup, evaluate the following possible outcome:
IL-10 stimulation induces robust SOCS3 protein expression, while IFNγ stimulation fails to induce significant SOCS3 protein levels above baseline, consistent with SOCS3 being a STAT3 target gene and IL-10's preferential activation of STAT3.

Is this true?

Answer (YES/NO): NO